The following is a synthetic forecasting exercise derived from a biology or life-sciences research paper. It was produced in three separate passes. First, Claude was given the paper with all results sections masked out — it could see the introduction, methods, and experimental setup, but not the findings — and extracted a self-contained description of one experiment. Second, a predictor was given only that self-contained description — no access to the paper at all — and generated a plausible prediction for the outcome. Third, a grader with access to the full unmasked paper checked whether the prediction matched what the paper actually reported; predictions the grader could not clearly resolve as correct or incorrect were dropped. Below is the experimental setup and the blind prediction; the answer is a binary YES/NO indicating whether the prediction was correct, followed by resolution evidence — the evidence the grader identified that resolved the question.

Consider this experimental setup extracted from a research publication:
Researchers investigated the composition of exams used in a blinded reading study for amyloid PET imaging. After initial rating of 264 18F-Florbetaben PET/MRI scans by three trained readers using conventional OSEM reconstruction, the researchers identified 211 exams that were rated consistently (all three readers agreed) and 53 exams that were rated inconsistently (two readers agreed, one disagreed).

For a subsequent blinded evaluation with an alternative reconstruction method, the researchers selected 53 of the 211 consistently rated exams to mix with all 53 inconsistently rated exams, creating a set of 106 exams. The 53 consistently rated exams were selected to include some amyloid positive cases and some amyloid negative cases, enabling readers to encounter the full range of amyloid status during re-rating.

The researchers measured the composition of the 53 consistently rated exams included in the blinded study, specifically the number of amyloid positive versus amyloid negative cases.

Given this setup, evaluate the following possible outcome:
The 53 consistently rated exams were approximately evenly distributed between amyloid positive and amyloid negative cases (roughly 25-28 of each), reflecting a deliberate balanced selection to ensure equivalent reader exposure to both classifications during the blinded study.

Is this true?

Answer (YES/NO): NO